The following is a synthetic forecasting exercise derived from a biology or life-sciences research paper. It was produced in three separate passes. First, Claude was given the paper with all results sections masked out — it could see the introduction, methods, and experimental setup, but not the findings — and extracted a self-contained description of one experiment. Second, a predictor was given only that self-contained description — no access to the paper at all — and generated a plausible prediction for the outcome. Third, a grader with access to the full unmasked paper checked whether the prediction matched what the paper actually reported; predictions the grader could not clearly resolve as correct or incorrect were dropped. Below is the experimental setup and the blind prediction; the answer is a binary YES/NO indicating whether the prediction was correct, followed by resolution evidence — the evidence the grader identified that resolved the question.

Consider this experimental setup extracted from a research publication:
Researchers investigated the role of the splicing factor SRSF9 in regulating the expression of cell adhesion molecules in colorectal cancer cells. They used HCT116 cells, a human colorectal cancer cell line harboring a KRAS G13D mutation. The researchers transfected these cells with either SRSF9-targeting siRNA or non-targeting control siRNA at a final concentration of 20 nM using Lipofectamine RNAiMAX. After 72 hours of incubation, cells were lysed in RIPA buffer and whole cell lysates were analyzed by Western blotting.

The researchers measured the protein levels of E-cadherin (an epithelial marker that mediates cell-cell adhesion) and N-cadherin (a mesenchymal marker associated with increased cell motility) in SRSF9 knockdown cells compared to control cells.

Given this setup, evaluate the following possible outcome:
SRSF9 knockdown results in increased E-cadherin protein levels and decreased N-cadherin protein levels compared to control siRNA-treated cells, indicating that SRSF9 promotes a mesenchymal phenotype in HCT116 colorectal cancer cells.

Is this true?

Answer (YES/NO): YES